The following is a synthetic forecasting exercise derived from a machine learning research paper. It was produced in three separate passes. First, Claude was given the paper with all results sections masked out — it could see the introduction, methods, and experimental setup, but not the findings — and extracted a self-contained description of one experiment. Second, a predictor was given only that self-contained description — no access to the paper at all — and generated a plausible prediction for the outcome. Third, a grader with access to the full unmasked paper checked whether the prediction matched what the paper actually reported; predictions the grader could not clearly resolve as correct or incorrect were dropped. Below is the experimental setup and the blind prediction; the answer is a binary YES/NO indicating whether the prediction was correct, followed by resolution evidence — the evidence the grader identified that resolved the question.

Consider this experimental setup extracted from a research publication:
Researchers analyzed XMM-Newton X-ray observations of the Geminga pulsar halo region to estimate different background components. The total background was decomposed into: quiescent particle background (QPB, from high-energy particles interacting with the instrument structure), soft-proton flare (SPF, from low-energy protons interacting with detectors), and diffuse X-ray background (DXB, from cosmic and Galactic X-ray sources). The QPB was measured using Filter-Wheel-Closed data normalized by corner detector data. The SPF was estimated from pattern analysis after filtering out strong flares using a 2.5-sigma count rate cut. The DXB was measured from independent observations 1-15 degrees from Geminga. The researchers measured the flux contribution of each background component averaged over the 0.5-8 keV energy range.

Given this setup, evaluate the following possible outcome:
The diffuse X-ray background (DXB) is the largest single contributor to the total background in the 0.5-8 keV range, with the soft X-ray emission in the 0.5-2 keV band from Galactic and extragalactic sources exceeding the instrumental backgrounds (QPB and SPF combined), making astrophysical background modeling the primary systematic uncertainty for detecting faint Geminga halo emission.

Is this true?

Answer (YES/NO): NO